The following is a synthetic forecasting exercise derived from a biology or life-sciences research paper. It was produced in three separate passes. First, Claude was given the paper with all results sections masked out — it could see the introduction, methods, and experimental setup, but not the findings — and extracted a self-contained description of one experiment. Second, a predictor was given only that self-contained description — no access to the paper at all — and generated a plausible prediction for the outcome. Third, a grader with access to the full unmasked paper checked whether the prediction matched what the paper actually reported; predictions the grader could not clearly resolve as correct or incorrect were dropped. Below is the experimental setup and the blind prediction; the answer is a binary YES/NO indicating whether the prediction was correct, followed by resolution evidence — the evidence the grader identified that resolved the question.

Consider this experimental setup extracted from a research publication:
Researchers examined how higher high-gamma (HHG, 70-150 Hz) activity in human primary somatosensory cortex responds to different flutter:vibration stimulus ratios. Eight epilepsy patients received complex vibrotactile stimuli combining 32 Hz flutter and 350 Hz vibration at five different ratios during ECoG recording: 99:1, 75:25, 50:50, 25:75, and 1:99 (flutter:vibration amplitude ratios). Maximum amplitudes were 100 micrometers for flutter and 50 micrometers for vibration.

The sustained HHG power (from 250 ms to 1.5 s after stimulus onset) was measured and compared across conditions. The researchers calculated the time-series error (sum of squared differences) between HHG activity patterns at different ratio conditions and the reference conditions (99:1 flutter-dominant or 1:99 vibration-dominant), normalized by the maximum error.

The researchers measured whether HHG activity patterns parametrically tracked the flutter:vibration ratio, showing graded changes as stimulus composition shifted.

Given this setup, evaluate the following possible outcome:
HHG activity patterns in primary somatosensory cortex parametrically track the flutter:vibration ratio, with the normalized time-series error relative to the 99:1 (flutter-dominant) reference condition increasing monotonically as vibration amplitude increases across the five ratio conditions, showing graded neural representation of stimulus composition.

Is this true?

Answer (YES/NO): YES